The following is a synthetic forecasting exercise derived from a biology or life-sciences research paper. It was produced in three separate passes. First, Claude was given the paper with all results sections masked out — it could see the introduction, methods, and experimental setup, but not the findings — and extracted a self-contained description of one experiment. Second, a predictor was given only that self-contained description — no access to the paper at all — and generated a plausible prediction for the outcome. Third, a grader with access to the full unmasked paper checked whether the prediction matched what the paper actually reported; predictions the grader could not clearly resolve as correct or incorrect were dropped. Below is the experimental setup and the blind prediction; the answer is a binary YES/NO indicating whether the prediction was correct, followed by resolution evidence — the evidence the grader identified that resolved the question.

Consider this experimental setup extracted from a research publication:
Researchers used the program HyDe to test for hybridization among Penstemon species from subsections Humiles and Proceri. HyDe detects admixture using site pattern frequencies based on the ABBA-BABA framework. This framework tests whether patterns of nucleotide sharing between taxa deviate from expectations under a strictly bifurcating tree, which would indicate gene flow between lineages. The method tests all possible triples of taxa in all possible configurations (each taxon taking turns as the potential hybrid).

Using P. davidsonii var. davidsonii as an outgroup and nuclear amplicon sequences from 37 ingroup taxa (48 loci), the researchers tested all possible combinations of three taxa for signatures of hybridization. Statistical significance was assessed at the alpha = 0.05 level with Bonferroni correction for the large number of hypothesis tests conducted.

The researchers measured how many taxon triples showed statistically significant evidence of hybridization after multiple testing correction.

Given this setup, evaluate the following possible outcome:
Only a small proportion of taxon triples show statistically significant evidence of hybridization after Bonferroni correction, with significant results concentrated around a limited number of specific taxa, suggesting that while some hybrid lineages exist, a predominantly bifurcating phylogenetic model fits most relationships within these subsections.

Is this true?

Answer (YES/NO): NO